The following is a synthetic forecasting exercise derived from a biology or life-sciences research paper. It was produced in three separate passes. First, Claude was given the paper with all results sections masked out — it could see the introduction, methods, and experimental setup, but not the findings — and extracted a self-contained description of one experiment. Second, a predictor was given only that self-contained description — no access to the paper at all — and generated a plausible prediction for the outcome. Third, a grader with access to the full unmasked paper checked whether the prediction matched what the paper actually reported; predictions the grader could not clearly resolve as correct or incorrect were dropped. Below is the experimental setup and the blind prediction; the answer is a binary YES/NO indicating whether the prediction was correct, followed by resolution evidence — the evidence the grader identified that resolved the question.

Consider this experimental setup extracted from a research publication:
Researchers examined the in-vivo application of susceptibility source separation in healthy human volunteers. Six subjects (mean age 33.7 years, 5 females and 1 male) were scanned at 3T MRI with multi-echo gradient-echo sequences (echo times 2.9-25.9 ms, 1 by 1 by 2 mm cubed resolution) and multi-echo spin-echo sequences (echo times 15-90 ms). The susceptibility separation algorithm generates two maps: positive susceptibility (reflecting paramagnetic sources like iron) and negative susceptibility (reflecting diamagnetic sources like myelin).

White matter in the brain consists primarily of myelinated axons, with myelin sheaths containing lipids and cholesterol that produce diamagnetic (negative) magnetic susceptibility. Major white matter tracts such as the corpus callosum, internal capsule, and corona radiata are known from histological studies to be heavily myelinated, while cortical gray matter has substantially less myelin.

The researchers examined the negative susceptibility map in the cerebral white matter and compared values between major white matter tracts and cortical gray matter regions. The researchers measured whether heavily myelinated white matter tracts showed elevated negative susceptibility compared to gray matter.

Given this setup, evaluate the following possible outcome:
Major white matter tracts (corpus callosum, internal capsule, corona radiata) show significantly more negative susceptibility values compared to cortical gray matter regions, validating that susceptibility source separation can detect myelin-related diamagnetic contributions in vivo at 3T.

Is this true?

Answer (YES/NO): YES